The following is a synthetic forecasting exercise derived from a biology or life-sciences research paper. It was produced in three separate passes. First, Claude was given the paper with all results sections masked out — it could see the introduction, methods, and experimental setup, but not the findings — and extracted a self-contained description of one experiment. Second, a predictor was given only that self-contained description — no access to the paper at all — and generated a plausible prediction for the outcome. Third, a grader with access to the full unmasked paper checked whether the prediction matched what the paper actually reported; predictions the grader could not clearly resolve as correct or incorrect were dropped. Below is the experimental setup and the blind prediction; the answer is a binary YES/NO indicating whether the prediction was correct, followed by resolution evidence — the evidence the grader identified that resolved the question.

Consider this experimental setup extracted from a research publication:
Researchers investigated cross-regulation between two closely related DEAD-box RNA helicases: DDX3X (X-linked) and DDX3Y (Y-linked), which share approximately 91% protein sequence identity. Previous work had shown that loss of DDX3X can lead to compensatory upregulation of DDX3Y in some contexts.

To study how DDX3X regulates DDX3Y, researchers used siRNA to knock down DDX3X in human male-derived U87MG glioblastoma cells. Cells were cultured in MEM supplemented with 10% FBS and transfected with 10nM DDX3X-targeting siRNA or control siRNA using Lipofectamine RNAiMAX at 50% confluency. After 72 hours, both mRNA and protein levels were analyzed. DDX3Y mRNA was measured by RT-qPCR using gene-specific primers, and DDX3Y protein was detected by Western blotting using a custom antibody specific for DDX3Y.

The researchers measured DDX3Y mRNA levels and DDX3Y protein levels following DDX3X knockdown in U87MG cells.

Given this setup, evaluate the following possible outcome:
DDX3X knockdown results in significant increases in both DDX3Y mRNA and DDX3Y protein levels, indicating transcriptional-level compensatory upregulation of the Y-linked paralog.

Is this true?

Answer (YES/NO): NO